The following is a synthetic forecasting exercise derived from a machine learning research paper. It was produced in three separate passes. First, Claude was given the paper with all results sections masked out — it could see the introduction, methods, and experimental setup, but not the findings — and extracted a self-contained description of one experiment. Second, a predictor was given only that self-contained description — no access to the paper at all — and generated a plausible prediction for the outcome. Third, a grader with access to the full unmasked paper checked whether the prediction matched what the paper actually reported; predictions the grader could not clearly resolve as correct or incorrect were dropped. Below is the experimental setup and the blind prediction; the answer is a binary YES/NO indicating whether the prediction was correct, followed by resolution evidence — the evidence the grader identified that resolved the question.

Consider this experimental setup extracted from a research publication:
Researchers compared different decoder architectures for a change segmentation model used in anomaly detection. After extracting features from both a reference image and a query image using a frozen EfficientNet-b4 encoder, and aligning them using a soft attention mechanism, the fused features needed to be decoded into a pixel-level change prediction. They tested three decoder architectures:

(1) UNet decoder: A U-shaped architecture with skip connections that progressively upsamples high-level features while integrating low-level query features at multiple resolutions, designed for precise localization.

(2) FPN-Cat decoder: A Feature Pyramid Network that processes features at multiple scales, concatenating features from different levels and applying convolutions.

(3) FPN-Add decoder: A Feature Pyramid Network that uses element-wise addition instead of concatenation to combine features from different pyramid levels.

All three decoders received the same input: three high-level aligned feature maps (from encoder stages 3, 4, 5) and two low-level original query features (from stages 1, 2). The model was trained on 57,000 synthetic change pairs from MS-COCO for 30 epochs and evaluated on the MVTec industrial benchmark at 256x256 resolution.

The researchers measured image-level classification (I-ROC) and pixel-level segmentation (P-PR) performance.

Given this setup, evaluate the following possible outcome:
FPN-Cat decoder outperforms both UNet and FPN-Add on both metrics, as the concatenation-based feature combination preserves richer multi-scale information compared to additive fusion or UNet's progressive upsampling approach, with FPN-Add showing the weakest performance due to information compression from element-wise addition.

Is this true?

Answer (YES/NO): NO